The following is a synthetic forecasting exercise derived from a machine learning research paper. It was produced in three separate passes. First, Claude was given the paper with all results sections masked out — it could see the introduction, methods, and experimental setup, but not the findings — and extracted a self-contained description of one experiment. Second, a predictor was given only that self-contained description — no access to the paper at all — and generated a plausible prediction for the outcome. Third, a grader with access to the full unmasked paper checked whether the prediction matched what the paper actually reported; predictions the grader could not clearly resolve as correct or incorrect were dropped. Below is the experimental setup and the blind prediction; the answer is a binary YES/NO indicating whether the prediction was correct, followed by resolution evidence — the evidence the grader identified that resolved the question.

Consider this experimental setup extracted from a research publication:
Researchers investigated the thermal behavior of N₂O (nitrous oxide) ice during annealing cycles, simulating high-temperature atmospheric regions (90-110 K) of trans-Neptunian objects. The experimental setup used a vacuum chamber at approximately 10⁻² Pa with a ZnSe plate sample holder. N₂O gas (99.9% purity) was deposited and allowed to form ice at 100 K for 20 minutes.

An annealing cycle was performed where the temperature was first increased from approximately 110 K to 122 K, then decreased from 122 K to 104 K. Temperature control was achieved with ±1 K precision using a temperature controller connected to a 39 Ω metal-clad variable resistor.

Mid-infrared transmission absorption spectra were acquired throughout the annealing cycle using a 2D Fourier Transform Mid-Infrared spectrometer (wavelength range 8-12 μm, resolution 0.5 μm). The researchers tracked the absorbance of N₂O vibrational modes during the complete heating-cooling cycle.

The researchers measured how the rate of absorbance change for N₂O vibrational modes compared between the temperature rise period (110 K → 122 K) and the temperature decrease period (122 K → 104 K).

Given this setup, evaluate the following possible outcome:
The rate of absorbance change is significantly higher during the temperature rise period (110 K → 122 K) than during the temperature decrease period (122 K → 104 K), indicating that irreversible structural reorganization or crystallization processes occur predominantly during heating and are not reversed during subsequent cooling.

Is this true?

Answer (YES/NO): YES